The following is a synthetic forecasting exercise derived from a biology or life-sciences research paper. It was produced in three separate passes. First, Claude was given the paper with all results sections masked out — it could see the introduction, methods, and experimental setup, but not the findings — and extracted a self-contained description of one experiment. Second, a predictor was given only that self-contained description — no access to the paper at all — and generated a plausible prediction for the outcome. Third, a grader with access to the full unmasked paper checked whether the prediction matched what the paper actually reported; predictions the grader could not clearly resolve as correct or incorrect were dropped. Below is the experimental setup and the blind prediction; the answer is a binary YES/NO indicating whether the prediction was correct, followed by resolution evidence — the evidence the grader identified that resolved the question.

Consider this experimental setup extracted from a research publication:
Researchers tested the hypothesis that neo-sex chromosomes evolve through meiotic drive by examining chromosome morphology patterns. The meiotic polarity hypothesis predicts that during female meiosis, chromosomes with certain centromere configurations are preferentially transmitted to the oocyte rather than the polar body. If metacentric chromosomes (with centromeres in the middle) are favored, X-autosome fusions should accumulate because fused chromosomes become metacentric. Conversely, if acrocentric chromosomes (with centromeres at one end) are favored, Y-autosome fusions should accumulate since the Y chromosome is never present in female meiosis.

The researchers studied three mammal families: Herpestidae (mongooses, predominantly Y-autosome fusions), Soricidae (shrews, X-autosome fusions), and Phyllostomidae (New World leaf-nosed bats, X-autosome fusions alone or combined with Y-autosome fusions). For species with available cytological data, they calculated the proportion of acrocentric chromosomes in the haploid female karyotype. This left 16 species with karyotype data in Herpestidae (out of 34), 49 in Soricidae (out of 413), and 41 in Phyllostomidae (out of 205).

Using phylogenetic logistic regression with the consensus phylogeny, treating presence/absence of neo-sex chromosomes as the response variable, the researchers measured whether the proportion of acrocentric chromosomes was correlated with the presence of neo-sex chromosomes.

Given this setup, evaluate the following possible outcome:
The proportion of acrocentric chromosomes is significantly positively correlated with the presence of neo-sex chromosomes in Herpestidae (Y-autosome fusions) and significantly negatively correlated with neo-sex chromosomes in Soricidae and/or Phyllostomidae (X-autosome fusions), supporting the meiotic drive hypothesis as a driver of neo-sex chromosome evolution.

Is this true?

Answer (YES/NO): NO